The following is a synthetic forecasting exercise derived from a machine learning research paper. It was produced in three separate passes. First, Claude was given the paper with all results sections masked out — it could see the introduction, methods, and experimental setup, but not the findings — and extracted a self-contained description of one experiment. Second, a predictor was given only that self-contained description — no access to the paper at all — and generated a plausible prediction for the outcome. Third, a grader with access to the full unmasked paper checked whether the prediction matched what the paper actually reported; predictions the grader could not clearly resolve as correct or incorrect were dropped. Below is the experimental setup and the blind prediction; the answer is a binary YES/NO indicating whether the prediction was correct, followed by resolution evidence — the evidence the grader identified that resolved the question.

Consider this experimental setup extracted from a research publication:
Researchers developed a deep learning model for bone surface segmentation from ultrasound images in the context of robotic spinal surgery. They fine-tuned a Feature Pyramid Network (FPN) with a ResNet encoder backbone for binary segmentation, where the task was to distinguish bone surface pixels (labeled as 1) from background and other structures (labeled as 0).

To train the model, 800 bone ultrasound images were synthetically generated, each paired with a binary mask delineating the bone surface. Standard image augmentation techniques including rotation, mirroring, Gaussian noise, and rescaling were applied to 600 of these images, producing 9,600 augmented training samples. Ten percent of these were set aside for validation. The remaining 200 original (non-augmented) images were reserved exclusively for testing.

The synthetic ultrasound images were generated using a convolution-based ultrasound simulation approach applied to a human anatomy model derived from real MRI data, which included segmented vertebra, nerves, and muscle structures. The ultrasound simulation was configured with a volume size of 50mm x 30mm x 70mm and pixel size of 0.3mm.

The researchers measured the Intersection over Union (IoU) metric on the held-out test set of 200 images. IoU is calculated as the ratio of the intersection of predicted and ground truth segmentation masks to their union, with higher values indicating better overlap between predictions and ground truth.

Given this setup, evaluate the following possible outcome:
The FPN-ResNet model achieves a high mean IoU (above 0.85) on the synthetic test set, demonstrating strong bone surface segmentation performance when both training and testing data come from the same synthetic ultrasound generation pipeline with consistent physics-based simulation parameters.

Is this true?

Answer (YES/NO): NO